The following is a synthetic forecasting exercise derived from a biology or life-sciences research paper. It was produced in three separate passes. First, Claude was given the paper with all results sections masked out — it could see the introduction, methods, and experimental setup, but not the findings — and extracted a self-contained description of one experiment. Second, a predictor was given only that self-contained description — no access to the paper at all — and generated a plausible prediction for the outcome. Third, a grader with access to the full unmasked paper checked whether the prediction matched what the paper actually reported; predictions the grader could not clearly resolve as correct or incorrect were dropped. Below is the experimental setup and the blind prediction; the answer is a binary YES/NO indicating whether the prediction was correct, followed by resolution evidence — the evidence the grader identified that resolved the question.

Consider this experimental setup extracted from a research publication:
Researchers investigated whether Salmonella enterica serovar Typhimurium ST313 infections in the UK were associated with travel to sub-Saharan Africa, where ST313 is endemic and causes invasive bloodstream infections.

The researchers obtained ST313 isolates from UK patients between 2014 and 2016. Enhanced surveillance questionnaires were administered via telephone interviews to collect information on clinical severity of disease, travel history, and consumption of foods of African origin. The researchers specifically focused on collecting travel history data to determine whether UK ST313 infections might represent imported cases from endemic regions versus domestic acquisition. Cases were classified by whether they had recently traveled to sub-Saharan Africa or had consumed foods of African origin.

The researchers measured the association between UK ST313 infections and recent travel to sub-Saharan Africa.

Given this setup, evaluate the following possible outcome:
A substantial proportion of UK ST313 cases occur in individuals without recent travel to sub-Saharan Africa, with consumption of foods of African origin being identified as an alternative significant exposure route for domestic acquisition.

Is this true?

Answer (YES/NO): NO